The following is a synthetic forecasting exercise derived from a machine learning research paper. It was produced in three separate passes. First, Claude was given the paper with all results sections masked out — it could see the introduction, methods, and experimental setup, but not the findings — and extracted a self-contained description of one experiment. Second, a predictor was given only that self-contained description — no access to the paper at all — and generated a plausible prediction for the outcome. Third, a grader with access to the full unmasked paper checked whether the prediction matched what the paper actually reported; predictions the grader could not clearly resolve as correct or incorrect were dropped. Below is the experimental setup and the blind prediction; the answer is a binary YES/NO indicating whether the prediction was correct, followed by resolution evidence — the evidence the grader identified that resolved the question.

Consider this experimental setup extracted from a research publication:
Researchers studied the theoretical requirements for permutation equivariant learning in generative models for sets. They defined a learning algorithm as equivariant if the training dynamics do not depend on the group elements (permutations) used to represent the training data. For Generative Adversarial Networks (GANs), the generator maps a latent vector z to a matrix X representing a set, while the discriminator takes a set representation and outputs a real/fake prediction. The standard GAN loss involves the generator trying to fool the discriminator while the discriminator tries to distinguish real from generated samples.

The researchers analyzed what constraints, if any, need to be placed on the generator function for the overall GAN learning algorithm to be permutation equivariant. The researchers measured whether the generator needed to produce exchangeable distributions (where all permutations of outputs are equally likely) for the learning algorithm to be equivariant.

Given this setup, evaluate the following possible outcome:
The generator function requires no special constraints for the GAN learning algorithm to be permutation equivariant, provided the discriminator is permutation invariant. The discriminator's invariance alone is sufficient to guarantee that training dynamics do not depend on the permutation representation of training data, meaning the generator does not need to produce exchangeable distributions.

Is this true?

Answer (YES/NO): YES